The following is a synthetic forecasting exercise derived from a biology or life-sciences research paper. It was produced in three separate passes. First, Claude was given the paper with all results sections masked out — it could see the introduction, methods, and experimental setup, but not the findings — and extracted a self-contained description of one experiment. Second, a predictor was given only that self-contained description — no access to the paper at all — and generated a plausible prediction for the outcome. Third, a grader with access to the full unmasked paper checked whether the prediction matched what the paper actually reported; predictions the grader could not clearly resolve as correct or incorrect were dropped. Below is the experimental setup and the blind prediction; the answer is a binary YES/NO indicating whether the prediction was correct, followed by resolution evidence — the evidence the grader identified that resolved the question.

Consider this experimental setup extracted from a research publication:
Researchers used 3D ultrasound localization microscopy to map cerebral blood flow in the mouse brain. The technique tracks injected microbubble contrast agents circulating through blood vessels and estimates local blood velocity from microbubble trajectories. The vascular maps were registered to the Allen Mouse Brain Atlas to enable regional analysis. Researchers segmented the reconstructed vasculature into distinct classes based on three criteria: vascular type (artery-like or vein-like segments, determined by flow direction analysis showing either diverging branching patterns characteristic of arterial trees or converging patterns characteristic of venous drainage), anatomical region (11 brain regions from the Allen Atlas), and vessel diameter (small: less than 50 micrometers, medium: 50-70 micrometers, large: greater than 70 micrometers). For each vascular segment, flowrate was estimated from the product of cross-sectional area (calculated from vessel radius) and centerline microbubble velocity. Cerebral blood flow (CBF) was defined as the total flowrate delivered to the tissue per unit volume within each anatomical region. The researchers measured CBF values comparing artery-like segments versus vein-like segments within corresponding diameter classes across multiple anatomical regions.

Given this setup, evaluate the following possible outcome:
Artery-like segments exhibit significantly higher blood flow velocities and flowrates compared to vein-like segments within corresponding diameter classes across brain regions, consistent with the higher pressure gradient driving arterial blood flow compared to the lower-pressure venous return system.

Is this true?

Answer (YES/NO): NO